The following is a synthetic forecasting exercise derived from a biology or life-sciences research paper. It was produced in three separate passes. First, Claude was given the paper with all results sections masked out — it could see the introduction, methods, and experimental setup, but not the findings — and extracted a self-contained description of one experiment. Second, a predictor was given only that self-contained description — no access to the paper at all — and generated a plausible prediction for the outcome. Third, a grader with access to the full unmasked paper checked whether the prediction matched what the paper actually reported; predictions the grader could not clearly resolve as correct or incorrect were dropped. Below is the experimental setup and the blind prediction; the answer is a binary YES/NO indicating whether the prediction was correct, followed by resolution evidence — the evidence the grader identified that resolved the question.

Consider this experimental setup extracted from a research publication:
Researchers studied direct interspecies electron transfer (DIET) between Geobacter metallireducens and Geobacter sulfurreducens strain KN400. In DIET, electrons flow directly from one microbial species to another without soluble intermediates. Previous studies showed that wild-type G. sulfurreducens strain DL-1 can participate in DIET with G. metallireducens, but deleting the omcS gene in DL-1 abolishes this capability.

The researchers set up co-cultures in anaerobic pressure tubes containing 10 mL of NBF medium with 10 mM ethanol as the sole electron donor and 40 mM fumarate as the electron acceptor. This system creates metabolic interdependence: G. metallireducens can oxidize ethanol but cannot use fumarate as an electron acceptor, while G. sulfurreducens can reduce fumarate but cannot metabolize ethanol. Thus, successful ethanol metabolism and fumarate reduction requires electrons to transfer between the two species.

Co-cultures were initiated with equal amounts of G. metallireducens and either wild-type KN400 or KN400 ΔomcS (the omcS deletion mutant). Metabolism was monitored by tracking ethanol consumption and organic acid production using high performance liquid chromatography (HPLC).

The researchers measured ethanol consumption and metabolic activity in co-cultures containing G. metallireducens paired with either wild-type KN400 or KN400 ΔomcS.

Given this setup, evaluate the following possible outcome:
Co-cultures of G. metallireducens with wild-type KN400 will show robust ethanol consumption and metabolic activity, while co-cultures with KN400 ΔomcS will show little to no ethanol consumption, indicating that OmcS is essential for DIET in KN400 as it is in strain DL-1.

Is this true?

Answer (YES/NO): NO